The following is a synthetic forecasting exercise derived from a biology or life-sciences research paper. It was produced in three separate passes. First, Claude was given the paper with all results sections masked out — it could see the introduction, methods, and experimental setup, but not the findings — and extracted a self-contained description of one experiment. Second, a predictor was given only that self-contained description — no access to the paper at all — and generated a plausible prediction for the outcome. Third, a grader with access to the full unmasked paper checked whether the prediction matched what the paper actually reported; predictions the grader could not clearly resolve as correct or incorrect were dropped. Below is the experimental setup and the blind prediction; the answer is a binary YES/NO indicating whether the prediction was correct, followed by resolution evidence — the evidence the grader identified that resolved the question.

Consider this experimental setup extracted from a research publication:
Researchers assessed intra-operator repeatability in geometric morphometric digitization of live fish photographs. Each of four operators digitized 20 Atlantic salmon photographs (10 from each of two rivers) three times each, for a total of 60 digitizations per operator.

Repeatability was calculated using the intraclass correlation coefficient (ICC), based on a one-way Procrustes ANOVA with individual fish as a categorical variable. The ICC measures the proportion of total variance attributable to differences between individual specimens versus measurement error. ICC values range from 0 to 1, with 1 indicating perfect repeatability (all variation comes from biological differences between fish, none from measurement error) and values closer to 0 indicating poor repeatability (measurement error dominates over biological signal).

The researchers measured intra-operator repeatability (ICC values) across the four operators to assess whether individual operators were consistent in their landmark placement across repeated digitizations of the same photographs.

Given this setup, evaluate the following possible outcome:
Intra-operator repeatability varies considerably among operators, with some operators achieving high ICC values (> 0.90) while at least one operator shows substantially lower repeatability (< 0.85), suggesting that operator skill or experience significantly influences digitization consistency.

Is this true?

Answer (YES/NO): NO